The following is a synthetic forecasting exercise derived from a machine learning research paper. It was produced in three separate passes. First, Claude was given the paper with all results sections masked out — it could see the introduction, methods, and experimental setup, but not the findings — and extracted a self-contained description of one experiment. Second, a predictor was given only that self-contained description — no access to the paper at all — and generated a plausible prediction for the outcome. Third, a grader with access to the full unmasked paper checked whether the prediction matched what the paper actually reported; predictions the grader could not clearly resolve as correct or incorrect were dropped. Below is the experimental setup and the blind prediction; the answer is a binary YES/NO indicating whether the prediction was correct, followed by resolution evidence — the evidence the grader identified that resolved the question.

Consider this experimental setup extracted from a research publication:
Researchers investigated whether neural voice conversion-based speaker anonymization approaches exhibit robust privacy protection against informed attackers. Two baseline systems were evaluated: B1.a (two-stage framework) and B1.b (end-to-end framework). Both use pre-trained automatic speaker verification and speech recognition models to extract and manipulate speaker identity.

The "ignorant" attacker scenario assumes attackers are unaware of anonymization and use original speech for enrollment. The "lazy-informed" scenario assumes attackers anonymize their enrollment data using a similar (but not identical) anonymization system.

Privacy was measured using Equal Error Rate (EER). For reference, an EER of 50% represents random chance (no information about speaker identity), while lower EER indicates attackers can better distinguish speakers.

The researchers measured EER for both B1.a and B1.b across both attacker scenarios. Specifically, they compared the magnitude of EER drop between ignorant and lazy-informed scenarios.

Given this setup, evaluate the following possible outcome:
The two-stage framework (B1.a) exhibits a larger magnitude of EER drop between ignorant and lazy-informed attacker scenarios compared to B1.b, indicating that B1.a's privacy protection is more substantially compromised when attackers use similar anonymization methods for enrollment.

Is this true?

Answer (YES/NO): NO